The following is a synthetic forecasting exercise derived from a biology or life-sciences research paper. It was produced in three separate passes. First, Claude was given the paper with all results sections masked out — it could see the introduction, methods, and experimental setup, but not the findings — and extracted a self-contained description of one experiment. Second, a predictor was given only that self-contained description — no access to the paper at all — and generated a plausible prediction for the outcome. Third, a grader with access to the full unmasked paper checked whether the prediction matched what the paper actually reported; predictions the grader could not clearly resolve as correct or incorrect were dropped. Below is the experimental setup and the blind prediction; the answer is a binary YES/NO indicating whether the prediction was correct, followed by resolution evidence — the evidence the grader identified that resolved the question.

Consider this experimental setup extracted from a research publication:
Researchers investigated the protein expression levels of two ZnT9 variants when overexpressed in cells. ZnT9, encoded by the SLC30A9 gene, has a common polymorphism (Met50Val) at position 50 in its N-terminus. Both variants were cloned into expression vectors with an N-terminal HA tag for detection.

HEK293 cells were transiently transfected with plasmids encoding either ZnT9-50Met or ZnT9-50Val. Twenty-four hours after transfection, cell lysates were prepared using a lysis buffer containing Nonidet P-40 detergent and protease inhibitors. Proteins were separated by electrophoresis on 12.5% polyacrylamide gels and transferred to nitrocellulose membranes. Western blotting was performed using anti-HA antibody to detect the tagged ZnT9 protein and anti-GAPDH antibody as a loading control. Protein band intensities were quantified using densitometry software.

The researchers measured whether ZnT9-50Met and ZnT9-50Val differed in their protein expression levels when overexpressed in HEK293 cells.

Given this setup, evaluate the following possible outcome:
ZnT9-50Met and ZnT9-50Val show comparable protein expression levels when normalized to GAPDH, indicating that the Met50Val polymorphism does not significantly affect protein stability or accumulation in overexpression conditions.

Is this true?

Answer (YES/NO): YES